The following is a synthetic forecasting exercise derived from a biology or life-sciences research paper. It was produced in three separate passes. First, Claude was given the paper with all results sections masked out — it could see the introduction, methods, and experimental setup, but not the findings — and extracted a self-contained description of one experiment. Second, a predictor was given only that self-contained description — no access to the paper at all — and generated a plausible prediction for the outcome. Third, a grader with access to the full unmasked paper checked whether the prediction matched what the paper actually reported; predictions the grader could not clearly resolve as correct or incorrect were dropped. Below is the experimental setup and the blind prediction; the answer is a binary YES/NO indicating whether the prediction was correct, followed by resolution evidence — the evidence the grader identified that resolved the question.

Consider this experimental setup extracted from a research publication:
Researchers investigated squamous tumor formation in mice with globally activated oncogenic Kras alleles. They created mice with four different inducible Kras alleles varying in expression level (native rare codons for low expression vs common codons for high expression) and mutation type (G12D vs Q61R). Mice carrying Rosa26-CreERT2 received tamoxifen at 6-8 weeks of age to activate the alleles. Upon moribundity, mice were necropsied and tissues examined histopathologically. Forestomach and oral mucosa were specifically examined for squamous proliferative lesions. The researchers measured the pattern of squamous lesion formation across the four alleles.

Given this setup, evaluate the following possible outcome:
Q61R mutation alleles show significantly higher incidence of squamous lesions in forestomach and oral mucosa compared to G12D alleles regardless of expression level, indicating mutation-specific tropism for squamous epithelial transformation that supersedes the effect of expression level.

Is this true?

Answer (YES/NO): NO